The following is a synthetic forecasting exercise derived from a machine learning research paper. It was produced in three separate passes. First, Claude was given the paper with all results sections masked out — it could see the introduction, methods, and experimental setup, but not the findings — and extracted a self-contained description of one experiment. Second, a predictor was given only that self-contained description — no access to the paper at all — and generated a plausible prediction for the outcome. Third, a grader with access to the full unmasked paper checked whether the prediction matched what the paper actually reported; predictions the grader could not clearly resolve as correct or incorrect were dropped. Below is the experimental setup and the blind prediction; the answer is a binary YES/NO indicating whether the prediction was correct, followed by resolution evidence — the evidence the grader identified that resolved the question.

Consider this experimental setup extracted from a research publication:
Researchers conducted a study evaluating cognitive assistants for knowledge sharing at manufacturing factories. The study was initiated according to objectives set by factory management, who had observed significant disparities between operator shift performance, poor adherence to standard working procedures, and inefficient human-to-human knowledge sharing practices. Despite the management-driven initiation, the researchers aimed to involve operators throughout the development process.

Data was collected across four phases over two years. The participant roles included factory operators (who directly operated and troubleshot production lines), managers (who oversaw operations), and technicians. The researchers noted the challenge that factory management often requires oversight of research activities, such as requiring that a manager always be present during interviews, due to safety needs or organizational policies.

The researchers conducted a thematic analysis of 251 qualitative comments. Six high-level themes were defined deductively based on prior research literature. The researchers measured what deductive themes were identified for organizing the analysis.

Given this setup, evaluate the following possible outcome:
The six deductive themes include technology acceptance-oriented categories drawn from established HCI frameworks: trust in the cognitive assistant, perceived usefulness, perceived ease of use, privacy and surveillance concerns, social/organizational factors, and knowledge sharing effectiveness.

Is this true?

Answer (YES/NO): NO